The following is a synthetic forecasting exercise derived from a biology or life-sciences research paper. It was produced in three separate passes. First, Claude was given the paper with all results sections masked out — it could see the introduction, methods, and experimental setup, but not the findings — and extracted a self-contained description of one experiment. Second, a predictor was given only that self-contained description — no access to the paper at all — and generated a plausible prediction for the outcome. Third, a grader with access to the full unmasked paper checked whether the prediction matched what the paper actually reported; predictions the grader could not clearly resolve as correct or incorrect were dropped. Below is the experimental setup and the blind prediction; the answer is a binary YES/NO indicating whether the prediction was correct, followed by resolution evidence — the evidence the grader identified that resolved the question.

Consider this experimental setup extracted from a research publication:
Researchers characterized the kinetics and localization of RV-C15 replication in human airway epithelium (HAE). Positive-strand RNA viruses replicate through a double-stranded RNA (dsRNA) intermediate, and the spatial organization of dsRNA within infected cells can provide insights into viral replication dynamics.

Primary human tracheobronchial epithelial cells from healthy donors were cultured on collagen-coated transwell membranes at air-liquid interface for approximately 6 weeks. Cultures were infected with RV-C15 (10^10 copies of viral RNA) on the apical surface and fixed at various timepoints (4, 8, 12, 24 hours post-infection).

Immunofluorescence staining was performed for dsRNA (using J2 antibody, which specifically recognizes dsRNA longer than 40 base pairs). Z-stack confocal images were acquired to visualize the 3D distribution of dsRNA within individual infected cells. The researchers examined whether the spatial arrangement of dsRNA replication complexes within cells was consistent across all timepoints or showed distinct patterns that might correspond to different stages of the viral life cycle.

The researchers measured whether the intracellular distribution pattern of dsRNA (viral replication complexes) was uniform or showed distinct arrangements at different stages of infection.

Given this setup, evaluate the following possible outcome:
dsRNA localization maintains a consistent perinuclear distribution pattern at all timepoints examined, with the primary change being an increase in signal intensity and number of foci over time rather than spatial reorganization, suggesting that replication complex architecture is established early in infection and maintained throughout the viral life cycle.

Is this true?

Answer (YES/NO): NO